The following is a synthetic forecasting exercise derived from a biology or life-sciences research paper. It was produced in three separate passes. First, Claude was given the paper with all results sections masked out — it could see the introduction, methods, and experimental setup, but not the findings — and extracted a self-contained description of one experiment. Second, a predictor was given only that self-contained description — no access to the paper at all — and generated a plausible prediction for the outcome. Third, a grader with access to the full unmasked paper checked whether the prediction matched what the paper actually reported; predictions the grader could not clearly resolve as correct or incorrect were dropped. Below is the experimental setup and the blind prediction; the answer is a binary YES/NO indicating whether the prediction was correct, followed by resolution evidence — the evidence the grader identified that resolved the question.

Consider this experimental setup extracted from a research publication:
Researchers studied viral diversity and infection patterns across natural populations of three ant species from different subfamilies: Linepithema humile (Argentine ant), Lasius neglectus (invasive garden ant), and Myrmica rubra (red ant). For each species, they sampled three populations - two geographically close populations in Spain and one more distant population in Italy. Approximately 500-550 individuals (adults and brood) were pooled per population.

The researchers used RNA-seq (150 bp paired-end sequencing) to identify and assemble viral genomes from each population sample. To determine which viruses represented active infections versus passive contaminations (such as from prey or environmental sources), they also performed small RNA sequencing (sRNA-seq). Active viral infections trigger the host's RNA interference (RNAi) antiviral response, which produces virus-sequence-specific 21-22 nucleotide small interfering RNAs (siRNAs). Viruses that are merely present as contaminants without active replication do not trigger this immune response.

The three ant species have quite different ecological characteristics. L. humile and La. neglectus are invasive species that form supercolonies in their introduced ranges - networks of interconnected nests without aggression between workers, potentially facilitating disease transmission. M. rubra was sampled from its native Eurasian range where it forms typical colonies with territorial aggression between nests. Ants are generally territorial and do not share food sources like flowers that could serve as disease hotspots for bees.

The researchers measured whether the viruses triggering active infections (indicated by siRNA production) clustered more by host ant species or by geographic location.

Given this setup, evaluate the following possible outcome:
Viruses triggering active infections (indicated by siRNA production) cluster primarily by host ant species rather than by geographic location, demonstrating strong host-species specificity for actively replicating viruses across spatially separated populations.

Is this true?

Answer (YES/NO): YES